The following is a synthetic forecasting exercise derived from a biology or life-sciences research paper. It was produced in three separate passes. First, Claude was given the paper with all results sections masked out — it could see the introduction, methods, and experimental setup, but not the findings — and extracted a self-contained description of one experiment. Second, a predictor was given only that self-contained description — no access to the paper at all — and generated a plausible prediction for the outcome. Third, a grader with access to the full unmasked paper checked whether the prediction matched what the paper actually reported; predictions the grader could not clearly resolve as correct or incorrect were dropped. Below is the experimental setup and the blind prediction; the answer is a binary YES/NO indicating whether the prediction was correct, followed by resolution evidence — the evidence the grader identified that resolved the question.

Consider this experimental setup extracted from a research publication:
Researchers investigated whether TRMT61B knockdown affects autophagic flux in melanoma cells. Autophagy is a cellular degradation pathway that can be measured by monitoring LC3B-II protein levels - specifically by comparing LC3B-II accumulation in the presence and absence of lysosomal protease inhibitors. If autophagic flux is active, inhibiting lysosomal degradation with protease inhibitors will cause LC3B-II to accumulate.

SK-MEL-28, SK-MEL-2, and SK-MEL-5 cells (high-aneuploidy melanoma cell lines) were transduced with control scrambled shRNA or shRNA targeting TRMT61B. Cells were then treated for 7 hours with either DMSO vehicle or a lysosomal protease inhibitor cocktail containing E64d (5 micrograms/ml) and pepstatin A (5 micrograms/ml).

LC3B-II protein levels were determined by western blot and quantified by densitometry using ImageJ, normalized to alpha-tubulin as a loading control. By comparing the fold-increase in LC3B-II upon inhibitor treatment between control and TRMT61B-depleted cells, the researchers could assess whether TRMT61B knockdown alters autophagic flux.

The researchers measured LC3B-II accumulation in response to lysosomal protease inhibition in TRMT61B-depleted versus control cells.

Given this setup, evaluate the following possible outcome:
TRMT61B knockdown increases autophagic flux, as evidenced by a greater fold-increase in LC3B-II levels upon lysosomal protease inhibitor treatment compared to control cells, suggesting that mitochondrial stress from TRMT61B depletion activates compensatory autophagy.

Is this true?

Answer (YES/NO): NO